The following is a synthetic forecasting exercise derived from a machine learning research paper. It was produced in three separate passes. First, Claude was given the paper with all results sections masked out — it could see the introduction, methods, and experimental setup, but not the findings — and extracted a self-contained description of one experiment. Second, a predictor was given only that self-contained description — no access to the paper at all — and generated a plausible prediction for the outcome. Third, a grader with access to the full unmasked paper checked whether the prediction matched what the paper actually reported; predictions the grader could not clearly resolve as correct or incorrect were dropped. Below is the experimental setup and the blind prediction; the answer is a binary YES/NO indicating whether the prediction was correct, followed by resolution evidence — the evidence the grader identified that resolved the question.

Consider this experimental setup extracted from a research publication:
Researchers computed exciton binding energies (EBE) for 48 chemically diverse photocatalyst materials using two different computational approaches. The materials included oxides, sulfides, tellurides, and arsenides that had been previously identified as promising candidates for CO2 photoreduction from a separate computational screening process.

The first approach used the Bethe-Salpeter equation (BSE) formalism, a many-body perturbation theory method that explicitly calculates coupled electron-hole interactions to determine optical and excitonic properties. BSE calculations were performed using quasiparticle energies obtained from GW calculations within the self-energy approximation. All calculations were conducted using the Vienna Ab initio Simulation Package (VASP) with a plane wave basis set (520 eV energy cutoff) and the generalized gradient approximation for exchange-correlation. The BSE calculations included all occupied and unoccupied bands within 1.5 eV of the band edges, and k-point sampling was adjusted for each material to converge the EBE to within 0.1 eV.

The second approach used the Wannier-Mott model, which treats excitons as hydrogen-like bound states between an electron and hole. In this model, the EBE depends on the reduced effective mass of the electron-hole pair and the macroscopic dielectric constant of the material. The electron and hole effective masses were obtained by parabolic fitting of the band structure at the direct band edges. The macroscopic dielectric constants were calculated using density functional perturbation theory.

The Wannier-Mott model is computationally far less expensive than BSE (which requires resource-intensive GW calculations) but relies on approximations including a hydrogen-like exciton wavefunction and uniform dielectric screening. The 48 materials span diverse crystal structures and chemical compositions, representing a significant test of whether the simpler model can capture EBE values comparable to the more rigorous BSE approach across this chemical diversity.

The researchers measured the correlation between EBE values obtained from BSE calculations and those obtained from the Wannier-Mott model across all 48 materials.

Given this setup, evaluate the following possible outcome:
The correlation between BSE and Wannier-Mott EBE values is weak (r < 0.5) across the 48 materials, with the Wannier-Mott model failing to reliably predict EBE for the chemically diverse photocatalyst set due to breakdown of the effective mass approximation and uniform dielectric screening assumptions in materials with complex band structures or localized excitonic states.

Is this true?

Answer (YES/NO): NO